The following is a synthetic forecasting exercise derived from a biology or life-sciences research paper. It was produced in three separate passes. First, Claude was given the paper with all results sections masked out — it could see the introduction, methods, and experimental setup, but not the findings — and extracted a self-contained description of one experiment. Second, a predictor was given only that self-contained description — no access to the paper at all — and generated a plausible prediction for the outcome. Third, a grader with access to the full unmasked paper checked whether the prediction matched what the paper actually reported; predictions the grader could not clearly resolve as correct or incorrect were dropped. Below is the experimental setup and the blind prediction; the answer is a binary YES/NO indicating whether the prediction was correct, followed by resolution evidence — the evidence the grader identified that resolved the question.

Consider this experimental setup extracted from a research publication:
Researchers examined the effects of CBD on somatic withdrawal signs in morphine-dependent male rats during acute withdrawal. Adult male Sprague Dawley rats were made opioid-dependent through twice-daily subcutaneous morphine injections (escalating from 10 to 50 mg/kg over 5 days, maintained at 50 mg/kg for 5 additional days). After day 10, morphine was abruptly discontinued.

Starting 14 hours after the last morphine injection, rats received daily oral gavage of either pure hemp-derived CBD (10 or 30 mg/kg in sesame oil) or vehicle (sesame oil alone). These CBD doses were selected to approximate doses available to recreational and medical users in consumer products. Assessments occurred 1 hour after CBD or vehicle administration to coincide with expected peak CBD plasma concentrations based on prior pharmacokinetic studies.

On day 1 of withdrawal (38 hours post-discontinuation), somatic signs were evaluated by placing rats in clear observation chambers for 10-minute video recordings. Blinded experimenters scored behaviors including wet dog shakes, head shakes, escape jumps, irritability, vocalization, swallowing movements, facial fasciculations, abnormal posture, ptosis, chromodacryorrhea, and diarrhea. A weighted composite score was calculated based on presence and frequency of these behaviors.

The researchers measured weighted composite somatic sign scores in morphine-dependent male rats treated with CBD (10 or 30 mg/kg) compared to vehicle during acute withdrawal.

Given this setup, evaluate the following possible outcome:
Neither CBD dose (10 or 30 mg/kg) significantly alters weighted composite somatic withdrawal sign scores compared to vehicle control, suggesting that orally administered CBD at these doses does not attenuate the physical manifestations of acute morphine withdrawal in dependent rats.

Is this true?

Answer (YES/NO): YES